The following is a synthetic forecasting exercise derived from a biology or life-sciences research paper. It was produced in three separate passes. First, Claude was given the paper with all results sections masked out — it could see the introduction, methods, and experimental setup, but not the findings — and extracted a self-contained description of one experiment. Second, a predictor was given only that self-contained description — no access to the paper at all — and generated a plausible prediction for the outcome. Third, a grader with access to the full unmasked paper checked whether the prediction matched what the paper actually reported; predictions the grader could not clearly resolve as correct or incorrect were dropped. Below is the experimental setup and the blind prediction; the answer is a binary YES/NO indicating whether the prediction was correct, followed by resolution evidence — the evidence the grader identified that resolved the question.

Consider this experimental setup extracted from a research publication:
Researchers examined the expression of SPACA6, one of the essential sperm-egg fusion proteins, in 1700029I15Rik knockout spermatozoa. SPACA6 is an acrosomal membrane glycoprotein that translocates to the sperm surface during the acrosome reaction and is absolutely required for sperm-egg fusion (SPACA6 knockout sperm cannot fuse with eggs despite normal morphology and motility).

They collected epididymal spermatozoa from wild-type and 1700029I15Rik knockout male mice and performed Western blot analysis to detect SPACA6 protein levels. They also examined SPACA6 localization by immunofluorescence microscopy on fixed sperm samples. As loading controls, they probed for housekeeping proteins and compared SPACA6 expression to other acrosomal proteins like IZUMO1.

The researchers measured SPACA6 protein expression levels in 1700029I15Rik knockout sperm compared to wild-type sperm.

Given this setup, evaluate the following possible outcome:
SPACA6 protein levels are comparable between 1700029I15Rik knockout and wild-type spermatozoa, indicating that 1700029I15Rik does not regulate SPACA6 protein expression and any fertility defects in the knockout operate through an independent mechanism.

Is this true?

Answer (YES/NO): NO